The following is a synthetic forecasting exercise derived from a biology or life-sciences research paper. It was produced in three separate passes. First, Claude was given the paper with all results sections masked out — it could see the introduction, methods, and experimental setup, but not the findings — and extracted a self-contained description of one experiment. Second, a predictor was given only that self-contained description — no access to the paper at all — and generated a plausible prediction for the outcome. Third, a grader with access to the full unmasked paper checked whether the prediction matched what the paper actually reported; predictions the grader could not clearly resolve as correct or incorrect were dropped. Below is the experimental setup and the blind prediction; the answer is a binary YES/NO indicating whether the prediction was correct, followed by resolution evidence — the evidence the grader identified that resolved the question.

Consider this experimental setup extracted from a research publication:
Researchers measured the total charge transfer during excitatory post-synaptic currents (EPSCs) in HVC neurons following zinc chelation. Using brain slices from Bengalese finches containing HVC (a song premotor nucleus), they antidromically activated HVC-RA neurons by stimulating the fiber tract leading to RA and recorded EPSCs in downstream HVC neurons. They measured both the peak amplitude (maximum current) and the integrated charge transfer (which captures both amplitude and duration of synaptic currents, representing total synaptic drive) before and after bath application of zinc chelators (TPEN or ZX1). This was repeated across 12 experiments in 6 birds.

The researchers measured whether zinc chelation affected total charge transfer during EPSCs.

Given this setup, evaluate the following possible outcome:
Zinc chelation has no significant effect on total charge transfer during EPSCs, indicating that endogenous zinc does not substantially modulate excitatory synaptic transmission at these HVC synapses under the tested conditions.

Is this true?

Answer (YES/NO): NO